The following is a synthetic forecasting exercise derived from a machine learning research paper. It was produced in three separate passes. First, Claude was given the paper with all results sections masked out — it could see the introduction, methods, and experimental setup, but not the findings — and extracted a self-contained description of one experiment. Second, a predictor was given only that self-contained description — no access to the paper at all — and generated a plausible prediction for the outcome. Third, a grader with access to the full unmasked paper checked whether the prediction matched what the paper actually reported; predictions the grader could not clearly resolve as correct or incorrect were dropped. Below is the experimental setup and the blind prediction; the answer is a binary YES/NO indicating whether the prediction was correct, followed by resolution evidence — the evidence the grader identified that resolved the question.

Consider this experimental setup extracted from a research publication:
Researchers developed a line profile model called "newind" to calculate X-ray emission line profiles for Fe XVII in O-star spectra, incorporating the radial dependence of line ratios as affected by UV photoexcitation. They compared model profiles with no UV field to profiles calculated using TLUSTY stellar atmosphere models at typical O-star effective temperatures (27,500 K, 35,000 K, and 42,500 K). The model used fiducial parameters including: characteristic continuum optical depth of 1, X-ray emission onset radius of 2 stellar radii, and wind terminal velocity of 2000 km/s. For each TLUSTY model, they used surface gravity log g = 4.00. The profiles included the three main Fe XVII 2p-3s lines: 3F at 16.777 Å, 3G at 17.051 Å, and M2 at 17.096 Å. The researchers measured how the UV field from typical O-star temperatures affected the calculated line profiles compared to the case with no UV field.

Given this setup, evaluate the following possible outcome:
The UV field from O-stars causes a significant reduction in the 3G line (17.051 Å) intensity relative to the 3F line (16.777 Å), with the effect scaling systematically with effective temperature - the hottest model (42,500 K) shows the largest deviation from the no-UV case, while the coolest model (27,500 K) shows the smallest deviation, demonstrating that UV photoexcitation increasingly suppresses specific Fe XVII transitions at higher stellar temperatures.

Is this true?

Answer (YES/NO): NO